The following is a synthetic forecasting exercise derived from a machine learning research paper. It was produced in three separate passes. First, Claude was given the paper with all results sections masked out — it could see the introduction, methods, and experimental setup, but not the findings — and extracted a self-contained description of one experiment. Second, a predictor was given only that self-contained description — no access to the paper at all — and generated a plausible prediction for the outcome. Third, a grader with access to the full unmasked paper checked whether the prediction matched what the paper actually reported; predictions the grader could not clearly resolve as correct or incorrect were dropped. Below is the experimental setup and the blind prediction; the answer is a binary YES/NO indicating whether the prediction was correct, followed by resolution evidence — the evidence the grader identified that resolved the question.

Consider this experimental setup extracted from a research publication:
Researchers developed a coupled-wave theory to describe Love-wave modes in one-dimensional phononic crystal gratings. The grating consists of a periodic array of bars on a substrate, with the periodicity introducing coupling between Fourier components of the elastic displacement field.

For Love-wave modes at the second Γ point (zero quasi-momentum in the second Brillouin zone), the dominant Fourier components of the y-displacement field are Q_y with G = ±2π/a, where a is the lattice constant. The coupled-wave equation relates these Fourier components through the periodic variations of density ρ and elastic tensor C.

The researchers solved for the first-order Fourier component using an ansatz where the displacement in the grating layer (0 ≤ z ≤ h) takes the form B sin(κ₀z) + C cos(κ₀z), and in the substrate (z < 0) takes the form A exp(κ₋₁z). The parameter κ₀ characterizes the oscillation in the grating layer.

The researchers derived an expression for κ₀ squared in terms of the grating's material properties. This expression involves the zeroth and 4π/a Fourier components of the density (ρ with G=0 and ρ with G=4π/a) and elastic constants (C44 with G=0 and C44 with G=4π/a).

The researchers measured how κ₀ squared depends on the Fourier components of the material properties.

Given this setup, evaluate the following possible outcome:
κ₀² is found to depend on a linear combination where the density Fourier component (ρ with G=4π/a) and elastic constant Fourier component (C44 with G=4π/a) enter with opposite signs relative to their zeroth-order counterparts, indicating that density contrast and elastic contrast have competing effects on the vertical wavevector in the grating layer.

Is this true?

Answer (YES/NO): NO